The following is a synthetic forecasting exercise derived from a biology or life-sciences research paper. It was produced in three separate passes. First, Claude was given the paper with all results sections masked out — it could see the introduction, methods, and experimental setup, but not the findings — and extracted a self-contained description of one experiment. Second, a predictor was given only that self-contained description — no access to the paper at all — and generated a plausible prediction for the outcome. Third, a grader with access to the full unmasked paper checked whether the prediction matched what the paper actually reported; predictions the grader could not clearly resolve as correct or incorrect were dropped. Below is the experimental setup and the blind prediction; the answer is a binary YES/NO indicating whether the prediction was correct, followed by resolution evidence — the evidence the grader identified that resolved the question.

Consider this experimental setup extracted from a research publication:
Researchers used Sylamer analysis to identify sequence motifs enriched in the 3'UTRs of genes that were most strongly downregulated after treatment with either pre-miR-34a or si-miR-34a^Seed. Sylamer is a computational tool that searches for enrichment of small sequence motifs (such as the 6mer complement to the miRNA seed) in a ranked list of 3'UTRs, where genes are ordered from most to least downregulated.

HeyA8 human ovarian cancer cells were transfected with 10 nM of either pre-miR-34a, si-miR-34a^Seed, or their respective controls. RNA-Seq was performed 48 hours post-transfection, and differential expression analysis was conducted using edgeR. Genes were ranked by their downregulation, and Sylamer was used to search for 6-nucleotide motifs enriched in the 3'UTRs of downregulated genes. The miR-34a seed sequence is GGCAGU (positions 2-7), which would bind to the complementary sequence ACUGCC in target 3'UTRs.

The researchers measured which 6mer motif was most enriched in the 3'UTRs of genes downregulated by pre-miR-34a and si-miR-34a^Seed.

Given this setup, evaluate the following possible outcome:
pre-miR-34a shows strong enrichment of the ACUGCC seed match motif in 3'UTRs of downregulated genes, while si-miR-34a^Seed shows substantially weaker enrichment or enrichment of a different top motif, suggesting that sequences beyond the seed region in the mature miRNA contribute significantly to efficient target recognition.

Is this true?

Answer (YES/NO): NO